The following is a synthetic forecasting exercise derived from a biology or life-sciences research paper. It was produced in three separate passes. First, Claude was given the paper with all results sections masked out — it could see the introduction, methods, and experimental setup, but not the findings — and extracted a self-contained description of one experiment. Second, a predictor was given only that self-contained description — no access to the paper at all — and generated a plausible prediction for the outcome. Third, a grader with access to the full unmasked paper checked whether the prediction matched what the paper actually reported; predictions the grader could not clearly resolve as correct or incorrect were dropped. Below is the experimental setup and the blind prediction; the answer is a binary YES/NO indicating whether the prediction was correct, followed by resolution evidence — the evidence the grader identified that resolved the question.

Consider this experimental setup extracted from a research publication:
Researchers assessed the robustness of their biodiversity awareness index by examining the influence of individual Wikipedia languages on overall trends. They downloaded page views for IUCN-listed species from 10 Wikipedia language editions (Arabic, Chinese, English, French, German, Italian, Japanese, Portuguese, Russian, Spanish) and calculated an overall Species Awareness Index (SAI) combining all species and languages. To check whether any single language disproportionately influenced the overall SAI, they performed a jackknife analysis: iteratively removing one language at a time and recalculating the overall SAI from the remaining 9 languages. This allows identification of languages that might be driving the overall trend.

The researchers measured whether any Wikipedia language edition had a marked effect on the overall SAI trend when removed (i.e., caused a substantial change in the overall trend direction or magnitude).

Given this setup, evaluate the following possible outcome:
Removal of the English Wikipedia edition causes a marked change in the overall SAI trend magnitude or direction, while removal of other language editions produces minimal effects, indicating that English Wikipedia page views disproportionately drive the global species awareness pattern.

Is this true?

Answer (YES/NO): NO